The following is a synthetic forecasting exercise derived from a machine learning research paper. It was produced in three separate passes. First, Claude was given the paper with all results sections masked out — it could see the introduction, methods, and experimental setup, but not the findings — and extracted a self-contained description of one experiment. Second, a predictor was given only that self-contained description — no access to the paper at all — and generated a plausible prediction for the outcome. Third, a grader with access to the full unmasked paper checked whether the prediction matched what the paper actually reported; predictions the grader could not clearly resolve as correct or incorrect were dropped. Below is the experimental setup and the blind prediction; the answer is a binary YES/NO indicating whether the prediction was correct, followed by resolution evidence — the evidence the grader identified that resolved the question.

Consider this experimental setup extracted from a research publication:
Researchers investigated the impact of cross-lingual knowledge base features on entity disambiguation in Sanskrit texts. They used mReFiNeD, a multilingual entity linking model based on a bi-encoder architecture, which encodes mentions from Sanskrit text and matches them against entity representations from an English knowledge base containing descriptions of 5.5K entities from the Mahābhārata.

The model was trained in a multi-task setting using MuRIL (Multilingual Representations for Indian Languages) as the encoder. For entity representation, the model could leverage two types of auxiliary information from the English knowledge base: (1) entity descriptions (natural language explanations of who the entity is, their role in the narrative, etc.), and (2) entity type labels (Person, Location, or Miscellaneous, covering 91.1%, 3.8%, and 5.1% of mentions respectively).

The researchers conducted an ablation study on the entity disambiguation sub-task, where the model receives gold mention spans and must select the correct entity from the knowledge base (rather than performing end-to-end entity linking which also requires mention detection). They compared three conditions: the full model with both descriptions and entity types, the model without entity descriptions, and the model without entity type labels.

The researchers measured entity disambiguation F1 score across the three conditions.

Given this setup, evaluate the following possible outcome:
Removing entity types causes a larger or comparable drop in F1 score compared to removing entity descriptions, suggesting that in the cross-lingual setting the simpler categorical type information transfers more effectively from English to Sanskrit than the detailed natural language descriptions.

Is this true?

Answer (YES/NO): NO